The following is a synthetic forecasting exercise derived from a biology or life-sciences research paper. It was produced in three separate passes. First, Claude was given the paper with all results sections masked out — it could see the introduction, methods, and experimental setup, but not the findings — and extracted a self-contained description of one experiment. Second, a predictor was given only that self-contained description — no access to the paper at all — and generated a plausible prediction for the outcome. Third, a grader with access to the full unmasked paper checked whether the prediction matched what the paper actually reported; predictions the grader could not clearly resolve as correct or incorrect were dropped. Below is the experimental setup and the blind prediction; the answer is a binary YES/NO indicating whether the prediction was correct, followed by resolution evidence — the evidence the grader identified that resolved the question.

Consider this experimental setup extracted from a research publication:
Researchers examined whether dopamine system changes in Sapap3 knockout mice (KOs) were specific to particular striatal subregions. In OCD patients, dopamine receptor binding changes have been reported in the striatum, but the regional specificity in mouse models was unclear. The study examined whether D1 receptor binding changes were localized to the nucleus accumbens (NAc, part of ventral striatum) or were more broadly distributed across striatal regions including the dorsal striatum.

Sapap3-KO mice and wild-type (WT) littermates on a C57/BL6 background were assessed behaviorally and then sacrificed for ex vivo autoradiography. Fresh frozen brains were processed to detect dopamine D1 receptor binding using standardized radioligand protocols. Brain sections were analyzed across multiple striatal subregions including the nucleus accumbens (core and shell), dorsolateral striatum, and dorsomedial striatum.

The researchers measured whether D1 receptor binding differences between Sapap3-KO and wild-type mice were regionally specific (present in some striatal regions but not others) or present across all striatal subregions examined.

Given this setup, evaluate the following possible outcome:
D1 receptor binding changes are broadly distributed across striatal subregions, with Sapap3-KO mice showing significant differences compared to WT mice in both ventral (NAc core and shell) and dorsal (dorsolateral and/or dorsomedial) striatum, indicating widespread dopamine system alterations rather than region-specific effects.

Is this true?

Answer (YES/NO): NO